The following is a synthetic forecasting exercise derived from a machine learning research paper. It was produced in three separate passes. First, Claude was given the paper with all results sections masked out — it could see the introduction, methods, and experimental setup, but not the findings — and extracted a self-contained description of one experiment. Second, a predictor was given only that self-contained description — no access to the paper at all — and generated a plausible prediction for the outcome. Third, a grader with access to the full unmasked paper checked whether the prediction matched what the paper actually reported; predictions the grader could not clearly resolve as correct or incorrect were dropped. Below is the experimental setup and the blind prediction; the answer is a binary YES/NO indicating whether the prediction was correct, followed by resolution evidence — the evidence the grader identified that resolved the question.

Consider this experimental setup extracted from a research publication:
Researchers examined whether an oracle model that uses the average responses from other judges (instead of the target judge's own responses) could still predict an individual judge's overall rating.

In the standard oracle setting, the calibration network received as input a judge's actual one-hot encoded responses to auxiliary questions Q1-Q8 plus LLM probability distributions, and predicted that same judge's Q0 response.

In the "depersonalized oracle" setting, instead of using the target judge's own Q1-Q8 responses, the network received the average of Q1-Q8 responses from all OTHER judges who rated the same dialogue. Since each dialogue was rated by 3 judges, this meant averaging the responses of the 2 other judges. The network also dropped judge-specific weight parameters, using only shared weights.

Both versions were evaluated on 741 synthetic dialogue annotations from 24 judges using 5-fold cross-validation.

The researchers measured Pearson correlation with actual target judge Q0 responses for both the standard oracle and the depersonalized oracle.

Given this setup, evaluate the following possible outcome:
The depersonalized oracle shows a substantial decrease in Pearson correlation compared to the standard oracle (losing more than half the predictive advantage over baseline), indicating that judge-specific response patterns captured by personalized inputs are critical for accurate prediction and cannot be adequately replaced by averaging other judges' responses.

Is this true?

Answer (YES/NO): YES